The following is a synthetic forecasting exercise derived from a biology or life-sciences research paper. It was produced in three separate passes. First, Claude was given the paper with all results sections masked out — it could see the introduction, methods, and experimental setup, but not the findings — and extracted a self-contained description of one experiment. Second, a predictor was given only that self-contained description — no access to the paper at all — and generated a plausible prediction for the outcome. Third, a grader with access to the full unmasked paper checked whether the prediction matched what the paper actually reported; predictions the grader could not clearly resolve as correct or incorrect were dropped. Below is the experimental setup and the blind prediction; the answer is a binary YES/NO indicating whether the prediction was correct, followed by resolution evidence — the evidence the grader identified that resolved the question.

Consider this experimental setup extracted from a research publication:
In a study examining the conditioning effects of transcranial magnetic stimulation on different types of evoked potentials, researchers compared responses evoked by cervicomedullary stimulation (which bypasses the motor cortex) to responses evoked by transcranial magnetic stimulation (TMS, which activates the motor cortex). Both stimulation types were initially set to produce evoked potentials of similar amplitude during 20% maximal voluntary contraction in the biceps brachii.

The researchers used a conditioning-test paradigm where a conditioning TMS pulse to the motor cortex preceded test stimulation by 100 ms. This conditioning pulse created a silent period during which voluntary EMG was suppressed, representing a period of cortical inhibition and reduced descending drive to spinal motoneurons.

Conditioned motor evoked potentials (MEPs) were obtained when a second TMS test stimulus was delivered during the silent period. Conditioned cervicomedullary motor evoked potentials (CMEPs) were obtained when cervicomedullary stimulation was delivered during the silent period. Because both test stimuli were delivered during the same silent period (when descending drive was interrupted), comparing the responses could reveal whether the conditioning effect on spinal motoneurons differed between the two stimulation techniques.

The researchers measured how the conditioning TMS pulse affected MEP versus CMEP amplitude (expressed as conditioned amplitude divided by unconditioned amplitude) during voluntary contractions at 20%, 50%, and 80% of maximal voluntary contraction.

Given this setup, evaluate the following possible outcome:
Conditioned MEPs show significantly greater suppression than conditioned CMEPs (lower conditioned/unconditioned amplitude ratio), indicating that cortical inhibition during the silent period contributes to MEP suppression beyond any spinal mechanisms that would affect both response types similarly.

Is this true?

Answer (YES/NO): NO